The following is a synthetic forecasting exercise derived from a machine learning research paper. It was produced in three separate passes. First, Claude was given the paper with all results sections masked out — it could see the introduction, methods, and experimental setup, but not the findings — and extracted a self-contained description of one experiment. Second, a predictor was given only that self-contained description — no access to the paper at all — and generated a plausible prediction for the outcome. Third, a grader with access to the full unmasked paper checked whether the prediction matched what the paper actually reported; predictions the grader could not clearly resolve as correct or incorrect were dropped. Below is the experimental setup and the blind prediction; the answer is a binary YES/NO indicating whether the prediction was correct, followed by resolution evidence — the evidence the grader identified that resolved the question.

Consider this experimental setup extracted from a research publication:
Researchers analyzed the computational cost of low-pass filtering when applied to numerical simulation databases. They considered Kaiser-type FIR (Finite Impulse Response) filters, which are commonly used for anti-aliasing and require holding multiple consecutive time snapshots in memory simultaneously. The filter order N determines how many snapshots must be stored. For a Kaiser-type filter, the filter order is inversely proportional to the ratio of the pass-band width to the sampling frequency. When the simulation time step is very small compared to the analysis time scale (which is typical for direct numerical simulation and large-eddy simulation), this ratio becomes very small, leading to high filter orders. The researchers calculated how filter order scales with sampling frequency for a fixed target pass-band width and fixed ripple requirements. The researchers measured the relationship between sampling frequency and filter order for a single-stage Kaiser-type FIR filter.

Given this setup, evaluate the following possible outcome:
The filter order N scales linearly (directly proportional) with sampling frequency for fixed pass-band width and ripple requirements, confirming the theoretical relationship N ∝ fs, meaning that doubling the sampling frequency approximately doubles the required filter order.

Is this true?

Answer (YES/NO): YES